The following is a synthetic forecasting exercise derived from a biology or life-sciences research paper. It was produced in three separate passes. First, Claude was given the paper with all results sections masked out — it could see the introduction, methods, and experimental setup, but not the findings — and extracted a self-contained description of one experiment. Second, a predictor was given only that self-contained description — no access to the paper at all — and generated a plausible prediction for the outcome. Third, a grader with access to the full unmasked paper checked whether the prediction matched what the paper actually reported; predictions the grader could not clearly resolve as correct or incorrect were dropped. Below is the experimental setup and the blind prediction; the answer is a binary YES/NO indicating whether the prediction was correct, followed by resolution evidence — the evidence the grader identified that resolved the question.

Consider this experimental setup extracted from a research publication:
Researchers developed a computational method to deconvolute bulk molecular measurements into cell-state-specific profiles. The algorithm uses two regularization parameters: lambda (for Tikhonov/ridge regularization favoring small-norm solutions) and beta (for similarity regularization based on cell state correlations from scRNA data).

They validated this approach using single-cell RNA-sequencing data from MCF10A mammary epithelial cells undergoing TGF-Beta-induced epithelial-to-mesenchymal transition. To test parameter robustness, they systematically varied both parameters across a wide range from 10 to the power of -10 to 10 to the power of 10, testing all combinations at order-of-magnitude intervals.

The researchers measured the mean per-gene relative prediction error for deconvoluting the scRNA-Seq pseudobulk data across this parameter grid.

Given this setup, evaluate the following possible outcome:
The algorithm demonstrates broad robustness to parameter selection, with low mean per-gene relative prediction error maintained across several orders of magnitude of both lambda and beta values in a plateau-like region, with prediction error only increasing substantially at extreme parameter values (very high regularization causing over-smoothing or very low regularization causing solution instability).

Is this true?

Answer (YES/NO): NO